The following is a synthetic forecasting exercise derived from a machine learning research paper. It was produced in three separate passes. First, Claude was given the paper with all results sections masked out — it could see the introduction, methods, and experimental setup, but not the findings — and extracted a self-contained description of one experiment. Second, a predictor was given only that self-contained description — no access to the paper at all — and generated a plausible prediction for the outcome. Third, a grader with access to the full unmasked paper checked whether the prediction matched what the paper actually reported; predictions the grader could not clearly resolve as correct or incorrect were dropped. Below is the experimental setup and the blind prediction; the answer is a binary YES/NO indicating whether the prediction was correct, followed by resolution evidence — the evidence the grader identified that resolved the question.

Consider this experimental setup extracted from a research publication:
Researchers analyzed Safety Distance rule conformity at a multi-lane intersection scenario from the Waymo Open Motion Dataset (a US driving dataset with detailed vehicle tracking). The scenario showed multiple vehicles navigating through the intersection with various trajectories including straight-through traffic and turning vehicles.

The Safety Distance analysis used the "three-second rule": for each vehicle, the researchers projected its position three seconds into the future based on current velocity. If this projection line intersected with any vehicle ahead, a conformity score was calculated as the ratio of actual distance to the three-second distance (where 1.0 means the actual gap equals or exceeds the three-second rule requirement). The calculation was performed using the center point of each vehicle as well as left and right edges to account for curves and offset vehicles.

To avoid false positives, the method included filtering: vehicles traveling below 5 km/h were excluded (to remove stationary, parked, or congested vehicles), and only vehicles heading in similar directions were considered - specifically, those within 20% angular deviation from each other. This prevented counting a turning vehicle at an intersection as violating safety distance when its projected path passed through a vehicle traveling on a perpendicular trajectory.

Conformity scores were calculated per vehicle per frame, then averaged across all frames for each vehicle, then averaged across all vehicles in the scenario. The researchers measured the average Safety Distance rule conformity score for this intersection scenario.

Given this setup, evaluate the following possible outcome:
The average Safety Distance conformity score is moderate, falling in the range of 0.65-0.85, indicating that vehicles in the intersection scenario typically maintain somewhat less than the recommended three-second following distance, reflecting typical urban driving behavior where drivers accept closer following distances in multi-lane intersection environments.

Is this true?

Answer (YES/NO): NO